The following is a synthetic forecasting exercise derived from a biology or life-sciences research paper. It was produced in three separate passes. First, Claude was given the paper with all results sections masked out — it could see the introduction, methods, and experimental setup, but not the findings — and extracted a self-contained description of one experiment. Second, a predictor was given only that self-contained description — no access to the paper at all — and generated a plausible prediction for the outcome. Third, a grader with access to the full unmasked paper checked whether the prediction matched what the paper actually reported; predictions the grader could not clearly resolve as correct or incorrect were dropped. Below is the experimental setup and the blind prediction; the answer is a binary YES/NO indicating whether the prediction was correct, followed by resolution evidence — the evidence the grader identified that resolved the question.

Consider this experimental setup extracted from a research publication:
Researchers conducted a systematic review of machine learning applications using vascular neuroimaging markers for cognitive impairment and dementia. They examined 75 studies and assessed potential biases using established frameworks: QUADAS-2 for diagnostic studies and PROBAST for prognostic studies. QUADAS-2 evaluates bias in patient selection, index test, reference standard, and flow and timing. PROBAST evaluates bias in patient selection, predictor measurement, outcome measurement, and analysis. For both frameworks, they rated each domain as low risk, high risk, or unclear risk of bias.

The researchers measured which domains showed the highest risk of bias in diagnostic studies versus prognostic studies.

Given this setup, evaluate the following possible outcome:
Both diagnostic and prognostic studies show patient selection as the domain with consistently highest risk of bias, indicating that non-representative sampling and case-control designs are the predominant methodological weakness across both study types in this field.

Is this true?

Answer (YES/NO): NO